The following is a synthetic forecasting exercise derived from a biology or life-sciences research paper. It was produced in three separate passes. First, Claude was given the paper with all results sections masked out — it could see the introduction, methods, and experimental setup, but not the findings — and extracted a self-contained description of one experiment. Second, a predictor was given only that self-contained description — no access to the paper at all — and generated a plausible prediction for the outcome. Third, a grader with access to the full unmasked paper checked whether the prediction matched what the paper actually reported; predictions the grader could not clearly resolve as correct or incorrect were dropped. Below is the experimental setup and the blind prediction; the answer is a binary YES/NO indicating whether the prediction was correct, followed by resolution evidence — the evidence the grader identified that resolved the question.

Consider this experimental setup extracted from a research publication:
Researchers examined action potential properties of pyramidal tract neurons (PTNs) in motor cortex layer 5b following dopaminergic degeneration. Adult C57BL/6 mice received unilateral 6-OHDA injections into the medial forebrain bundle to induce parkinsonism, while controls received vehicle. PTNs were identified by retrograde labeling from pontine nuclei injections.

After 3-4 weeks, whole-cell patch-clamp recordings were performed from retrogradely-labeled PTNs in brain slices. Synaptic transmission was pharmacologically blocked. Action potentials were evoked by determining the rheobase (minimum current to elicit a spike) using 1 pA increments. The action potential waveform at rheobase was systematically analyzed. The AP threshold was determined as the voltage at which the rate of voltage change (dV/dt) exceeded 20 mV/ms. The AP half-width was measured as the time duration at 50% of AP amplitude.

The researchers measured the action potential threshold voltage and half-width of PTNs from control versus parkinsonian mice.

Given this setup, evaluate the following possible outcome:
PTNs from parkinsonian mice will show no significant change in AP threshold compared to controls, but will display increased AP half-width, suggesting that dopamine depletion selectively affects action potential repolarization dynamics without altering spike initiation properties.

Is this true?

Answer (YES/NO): NO